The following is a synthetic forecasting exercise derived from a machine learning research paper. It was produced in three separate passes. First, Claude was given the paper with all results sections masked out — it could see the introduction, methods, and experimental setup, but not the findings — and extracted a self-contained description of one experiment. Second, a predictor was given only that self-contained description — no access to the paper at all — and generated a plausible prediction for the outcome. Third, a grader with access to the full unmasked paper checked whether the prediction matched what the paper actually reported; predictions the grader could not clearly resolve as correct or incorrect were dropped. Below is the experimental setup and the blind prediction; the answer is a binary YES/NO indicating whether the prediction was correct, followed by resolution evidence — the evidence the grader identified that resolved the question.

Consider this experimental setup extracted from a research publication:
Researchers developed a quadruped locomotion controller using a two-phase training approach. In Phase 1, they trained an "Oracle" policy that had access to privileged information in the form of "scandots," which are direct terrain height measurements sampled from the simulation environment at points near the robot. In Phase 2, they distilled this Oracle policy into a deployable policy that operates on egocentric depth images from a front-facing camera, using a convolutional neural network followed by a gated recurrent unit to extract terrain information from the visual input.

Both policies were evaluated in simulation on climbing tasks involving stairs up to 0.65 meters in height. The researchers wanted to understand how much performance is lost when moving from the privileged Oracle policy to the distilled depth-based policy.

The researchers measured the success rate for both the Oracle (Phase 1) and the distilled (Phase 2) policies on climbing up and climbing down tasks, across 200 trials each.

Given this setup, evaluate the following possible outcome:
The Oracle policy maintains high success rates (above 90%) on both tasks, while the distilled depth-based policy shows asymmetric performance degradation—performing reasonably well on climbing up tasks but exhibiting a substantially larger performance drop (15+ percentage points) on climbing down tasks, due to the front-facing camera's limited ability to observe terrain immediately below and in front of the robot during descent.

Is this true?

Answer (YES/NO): NO